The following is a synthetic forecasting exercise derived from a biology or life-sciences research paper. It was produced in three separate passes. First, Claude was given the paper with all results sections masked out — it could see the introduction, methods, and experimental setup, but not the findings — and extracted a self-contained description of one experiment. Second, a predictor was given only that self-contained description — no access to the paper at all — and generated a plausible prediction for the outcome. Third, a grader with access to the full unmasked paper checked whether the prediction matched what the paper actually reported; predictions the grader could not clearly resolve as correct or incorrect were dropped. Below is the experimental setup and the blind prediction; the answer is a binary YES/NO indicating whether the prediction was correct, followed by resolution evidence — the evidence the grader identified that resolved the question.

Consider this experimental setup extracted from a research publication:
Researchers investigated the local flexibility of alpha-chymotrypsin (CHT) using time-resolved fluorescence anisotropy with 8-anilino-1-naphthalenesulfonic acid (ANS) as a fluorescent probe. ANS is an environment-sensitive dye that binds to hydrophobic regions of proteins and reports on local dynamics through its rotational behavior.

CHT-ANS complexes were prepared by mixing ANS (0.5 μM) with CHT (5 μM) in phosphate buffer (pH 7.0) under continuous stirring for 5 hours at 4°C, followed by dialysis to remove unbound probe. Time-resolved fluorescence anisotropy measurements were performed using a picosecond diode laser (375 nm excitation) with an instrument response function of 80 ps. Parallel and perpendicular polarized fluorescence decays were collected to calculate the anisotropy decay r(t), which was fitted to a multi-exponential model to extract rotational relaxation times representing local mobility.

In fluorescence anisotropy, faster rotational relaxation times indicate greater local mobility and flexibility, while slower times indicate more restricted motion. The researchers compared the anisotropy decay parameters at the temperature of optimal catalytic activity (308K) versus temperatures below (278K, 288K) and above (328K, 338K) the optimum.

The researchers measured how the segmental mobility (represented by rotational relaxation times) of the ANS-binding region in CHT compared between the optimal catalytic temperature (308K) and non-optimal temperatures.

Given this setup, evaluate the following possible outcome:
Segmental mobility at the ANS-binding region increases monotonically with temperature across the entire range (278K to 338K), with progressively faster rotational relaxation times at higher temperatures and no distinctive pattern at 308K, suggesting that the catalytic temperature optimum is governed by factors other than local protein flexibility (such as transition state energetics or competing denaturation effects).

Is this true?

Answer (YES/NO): NO